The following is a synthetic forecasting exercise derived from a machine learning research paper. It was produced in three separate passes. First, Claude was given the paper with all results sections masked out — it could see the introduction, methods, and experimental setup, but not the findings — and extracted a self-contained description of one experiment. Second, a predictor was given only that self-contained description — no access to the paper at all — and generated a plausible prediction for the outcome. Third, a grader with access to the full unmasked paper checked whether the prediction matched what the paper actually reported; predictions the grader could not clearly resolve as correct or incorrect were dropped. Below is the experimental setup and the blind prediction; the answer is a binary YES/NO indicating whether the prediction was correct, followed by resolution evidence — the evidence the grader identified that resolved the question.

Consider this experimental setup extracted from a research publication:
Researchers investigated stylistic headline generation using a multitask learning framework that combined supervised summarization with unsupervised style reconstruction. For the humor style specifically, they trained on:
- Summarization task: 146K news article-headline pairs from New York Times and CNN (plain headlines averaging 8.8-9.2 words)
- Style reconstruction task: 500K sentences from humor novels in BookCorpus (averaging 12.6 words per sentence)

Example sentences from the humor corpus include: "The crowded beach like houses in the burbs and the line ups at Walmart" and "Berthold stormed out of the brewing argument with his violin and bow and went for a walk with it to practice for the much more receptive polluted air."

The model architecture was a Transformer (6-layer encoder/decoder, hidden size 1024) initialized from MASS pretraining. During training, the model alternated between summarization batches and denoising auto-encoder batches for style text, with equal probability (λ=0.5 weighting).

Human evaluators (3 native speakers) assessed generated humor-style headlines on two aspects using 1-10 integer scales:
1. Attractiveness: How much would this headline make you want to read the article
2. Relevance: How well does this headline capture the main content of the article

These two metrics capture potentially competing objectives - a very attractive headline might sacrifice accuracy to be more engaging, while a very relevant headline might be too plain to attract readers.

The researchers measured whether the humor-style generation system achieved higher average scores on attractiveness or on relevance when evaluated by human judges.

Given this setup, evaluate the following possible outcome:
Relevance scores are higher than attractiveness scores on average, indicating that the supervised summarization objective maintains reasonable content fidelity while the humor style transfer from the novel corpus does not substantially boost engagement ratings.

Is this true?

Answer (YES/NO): NO